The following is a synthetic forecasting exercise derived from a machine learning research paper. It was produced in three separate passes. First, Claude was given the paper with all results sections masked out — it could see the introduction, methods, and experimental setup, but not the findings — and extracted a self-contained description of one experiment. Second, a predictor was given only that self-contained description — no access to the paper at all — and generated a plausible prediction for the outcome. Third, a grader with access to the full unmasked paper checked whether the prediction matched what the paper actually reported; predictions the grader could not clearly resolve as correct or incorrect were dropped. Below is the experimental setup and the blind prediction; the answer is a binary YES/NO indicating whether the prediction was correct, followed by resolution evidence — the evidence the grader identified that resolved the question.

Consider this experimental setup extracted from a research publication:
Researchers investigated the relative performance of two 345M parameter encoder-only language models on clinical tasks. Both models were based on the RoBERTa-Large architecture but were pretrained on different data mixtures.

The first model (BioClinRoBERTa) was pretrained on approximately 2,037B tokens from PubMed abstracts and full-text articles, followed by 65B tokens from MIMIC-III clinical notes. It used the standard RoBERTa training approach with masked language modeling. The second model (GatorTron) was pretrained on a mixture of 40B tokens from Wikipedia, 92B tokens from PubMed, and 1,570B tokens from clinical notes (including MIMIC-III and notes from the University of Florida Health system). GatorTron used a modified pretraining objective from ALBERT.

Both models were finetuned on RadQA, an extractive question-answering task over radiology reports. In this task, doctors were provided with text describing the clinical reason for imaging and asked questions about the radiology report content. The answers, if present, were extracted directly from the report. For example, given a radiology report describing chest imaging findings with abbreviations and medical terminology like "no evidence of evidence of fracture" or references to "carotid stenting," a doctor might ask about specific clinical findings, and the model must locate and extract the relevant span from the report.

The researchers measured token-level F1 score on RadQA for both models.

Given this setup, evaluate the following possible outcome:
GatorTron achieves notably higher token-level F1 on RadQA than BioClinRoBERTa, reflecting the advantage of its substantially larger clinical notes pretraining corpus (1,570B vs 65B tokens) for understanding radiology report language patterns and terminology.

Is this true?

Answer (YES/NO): NO